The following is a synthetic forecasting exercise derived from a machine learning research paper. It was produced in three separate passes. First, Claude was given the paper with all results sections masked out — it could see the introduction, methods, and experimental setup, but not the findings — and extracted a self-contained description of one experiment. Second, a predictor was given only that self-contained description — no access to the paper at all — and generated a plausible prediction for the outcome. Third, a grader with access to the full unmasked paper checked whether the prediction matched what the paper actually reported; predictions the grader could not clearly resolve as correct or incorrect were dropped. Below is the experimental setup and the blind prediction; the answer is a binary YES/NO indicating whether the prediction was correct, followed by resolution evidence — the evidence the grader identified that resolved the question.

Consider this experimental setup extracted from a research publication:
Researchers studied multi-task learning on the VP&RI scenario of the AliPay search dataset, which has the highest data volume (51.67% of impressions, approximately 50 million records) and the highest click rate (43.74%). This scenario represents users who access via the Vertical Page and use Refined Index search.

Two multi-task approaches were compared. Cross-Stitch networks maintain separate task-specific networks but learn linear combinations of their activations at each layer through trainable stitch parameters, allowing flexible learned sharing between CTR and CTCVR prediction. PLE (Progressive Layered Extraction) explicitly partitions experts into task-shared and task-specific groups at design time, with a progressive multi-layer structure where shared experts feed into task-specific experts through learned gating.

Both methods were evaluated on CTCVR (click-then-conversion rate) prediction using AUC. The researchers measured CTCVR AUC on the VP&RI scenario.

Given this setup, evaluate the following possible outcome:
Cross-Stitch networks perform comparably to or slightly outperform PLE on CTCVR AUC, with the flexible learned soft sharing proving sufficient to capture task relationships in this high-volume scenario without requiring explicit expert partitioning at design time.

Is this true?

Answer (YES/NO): NO